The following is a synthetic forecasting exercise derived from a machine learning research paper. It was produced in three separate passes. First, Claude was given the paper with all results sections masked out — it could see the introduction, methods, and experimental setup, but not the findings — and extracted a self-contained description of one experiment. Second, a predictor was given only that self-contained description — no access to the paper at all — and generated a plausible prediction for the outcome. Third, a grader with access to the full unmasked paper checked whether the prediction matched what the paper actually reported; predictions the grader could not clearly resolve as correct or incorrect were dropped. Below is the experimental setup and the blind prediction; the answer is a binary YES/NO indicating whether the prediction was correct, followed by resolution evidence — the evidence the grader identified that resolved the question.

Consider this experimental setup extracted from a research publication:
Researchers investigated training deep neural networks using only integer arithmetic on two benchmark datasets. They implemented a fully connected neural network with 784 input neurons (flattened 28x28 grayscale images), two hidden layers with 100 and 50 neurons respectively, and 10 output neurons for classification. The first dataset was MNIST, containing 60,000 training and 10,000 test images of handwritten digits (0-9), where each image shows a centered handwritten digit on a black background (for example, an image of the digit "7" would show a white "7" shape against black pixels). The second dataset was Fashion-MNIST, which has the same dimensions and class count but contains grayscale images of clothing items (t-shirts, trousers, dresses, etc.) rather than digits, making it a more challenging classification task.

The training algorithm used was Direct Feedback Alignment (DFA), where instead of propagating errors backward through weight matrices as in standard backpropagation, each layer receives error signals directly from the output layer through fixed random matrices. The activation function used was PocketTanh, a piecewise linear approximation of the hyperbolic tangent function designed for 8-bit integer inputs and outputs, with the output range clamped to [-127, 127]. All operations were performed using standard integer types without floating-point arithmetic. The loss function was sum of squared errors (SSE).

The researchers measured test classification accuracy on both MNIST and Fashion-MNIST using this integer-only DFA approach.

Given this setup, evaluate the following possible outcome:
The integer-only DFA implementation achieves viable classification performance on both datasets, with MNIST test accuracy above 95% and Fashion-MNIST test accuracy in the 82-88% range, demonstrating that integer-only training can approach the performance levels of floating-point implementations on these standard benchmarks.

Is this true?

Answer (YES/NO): YES